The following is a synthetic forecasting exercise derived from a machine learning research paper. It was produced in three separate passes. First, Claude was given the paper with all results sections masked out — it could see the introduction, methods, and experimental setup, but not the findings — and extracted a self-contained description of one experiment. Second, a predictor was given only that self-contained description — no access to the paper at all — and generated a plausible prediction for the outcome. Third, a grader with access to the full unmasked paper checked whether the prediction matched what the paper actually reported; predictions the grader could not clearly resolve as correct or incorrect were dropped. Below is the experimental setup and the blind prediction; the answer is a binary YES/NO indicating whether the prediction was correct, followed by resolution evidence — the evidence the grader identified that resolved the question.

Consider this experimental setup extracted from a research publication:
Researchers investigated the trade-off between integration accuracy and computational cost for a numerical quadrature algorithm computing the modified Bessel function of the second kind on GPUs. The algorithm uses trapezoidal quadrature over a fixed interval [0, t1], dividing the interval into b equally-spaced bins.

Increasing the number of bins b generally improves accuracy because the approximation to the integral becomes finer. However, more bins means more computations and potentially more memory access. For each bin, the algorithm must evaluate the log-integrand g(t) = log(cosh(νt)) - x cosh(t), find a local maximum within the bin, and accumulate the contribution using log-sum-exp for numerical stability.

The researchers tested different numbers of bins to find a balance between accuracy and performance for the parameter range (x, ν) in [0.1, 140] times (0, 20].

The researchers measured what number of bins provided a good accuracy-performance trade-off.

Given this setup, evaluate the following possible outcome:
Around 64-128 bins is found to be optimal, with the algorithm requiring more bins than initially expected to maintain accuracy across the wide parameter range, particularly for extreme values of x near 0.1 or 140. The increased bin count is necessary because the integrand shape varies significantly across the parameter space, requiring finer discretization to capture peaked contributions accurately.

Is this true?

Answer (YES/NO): NO